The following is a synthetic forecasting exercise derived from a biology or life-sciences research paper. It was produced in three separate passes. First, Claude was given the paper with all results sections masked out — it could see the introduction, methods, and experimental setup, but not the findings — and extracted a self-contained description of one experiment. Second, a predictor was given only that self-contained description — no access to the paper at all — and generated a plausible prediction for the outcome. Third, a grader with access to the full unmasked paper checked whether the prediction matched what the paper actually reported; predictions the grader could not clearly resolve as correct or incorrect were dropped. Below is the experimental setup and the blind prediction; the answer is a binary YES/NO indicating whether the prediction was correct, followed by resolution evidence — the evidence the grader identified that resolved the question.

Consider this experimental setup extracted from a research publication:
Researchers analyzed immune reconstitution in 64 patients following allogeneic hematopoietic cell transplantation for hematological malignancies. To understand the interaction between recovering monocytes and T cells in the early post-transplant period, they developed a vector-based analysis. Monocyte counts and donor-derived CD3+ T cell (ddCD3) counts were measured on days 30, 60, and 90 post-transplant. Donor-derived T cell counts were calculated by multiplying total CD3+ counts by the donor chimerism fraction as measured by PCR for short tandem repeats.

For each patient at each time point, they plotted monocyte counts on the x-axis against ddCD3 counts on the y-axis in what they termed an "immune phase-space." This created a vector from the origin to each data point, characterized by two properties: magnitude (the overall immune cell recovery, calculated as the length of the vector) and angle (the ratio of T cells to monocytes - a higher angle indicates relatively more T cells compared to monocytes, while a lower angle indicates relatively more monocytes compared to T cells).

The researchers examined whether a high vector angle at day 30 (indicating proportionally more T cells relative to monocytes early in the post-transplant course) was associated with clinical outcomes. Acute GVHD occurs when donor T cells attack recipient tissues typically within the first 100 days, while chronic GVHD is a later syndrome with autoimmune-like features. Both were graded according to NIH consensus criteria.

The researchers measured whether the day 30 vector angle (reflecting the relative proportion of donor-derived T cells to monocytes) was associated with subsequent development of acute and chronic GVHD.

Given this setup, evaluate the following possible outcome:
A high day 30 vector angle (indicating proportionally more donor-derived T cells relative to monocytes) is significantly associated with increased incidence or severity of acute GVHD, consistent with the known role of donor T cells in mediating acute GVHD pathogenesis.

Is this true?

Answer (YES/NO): YES